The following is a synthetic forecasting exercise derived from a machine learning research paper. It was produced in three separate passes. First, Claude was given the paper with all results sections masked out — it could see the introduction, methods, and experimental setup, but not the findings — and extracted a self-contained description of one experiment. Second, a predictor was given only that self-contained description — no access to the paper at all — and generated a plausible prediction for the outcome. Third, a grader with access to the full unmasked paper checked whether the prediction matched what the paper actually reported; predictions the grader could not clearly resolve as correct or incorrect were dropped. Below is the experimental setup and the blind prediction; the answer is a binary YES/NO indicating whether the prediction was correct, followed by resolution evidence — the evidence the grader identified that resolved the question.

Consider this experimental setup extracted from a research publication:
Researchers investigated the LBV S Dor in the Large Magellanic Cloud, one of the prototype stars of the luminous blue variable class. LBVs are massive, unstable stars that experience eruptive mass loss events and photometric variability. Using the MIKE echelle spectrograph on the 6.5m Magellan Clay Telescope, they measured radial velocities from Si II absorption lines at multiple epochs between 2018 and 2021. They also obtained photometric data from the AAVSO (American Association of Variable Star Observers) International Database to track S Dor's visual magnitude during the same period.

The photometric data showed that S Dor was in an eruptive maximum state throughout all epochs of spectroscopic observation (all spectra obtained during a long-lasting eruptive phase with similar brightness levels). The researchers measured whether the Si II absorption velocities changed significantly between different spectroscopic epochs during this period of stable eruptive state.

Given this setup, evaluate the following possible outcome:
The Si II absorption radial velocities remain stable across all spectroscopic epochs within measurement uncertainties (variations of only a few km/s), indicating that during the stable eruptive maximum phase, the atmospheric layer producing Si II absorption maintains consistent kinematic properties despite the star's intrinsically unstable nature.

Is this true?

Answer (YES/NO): NO